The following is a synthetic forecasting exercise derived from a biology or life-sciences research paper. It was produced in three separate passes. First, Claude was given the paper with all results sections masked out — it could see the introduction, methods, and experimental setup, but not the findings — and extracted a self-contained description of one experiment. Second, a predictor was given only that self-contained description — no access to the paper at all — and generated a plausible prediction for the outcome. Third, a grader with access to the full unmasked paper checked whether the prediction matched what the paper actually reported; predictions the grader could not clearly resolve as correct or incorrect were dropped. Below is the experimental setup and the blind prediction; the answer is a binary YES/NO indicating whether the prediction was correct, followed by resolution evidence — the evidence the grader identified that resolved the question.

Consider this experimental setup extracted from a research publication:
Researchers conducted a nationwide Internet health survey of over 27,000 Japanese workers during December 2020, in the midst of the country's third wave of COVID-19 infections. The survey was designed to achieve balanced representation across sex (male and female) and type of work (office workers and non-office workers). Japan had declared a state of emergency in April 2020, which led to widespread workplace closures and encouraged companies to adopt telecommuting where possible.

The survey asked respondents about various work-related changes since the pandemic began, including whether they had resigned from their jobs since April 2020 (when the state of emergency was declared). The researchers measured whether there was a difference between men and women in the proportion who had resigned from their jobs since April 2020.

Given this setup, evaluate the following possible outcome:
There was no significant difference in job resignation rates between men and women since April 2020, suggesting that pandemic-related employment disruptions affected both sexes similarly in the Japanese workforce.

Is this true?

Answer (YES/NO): NO